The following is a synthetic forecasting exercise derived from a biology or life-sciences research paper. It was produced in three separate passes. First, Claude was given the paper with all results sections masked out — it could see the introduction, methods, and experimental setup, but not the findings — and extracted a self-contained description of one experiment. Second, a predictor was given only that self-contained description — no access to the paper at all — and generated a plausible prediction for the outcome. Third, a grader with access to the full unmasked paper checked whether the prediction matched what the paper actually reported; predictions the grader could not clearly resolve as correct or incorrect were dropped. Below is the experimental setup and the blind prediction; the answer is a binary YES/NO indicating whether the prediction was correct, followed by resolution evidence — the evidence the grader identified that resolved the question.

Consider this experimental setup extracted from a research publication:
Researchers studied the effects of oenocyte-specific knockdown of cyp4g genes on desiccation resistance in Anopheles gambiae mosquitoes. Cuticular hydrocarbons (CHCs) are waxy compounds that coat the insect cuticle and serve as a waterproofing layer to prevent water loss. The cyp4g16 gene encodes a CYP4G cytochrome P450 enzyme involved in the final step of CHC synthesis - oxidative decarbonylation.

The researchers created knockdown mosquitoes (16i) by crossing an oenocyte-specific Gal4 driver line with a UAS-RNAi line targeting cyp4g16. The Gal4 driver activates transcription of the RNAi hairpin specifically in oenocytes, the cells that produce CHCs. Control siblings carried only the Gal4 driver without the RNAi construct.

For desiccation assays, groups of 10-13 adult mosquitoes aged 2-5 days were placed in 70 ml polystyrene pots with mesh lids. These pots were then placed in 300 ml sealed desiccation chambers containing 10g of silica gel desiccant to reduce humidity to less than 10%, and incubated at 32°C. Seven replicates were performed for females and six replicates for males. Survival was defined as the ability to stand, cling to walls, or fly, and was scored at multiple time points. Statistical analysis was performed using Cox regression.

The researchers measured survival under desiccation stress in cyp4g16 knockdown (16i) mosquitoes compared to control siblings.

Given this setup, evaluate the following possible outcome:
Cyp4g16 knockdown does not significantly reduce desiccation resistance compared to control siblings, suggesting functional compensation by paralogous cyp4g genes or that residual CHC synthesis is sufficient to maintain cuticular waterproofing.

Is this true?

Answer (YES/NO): NO